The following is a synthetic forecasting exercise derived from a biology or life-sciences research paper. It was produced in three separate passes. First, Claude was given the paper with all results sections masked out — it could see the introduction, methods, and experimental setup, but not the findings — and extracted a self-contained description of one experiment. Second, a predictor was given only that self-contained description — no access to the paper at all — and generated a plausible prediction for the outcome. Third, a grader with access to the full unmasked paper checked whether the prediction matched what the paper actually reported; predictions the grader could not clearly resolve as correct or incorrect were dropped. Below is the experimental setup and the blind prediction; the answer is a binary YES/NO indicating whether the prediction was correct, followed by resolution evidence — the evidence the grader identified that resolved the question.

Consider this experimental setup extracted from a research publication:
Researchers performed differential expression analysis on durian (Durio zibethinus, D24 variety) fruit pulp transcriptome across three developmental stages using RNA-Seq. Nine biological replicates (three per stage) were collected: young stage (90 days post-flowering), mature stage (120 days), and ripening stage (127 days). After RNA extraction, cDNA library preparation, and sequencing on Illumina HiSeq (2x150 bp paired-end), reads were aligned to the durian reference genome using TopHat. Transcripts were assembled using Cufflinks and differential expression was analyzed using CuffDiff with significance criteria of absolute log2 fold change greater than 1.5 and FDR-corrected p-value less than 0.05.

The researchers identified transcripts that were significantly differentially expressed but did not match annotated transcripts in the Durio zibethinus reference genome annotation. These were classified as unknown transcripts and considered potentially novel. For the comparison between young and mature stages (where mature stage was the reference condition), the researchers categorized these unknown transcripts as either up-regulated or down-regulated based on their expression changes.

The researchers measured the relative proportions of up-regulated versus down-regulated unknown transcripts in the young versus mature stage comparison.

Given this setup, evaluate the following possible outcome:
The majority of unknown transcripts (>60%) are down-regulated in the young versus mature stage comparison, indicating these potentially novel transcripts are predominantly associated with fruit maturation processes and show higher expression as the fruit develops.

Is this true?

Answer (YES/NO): YES